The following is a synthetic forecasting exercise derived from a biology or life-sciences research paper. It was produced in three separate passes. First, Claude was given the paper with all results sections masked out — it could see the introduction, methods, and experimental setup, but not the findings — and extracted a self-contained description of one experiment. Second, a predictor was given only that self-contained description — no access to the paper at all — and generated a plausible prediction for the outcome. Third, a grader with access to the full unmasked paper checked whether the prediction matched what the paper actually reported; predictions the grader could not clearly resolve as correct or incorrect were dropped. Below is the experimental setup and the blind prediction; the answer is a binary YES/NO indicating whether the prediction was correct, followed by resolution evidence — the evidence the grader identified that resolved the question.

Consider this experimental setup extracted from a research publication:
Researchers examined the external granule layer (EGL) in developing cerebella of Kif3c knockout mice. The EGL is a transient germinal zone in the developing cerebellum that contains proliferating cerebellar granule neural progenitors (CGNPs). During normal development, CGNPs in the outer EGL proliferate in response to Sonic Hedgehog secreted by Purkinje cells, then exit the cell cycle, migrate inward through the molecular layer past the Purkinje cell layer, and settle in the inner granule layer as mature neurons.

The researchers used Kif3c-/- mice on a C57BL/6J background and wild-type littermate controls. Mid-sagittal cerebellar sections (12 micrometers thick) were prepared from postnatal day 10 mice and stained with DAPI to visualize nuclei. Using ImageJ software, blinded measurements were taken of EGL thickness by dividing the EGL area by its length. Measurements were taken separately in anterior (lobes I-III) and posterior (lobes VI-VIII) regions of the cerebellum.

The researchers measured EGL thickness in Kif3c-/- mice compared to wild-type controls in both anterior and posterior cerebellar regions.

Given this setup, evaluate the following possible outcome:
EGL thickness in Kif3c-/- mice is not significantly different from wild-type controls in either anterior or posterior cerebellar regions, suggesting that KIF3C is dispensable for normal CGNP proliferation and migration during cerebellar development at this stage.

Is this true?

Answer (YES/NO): NO